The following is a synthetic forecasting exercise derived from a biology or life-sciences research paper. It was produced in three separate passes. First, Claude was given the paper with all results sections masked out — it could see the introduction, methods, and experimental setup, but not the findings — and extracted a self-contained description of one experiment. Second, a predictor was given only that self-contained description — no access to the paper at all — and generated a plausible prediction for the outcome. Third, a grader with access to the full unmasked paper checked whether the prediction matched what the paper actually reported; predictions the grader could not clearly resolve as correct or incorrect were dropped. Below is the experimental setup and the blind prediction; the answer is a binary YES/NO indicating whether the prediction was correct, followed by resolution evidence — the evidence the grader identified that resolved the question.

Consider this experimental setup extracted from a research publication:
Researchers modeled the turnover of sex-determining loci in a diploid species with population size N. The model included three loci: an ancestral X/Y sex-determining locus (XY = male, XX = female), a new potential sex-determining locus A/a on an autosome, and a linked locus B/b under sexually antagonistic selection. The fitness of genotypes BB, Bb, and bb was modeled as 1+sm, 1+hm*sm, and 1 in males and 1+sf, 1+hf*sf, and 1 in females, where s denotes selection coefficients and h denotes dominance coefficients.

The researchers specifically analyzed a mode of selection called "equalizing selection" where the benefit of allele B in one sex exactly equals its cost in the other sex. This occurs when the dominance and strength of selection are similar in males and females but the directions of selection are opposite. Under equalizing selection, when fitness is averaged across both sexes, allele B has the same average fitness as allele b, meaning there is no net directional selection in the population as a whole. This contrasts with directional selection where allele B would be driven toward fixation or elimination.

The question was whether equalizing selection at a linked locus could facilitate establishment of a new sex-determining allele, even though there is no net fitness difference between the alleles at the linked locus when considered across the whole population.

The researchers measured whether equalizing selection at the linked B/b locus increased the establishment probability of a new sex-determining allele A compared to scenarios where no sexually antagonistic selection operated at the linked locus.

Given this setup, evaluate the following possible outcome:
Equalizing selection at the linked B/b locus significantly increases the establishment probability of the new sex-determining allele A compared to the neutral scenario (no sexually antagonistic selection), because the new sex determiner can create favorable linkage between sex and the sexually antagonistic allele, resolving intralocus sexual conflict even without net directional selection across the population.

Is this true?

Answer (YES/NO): YES